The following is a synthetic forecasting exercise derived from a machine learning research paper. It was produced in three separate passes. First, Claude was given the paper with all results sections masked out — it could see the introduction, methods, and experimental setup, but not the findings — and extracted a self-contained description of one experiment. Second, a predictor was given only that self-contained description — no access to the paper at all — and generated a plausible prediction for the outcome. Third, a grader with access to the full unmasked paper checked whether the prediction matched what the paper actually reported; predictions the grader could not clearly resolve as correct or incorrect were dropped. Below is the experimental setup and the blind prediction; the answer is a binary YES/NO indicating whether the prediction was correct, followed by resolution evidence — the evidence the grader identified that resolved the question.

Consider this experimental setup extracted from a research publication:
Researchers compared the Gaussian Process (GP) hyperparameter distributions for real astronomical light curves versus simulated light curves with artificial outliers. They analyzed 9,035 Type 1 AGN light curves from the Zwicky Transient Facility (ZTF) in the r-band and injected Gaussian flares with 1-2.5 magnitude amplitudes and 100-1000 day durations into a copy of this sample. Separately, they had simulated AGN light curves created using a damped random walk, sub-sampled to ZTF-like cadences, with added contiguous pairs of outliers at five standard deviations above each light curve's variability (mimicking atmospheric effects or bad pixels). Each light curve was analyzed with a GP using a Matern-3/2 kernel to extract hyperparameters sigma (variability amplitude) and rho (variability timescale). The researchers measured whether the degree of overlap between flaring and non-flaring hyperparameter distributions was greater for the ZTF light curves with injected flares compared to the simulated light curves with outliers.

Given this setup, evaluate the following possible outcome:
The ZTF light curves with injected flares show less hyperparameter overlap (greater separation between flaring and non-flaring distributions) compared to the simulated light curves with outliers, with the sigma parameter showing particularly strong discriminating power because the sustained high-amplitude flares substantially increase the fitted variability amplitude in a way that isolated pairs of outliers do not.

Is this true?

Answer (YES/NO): NO